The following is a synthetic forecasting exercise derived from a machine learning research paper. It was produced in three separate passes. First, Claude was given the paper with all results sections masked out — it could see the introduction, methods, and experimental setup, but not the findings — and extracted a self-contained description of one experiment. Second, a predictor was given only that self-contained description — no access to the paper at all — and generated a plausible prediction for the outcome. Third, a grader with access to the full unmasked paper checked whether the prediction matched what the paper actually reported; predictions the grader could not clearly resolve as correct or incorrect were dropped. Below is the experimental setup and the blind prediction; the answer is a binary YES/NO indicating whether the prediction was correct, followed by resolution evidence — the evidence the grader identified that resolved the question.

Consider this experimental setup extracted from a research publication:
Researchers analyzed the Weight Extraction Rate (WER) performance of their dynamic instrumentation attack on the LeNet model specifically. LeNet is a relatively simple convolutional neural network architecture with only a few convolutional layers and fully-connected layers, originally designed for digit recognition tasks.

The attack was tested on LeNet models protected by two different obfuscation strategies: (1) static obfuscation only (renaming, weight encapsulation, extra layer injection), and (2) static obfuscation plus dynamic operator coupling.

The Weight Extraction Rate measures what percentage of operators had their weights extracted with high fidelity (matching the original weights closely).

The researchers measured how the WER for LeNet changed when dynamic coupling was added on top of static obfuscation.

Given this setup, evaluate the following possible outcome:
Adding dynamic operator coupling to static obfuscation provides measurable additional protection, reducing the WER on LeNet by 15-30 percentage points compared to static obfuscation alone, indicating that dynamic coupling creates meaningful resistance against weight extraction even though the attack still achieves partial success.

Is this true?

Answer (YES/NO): NO